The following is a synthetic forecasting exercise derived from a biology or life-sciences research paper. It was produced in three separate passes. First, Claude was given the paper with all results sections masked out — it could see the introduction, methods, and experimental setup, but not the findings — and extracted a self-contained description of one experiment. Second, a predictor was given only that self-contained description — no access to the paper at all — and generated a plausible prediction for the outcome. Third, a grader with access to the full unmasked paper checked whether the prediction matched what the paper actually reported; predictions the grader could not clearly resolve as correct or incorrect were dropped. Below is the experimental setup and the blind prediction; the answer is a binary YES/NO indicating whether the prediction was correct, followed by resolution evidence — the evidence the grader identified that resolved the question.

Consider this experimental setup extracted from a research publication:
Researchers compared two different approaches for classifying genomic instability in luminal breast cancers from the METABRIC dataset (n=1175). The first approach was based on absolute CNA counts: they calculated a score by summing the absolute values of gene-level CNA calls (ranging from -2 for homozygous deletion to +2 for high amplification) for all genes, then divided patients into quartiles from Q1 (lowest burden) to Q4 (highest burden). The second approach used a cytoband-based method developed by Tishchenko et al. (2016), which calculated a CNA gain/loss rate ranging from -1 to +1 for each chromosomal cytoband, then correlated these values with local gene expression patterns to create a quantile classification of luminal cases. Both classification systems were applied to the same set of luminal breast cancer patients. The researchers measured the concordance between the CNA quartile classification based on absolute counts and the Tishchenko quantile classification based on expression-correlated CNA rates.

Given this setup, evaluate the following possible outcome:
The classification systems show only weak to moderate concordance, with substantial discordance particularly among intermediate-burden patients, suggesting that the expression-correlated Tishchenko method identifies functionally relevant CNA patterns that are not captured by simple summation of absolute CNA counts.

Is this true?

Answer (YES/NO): NO